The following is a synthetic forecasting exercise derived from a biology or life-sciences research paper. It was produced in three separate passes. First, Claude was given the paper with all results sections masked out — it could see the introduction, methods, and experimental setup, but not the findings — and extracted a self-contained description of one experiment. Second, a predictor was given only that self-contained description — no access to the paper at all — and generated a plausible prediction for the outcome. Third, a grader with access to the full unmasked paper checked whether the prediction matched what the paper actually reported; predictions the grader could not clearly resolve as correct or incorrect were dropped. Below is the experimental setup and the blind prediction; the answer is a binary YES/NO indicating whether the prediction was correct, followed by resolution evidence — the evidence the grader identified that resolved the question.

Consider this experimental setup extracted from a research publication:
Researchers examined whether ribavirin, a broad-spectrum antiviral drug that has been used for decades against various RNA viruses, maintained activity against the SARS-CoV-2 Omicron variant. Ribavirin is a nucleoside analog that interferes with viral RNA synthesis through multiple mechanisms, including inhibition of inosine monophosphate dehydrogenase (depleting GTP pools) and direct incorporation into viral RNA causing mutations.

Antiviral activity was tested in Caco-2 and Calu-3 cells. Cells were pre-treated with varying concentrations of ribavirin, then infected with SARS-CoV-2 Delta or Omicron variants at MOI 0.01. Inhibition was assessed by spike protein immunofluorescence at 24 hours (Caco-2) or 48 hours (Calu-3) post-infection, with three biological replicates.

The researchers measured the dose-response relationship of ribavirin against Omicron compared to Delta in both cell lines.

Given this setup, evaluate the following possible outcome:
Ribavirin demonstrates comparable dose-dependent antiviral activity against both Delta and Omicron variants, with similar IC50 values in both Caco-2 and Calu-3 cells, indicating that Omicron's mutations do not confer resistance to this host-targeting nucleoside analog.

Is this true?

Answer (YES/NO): YES